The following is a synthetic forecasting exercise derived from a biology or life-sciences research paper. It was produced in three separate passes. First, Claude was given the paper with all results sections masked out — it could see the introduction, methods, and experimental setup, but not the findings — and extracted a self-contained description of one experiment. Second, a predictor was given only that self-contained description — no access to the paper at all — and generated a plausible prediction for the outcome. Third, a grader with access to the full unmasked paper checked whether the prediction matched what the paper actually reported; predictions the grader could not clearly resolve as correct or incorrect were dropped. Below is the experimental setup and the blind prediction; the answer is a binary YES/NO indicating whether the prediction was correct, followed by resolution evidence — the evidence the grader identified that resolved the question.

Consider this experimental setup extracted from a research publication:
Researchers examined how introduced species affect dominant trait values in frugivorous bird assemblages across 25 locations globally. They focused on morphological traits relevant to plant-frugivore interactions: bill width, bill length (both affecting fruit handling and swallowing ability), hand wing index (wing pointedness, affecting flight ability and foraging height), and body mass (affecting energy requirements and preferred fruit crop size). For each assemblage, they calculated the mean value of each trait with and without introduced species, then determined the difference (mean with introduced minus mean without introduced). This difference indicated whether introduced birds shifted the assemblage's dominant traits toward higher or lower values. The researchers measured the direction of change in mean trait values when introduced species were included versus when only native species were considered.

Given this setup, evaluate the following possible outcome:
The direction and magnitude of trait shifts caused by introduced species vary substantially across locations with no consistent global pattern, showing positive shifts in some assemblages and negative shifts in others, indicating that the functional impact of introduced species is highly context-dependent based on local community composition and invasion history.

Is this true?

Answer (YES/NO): NO